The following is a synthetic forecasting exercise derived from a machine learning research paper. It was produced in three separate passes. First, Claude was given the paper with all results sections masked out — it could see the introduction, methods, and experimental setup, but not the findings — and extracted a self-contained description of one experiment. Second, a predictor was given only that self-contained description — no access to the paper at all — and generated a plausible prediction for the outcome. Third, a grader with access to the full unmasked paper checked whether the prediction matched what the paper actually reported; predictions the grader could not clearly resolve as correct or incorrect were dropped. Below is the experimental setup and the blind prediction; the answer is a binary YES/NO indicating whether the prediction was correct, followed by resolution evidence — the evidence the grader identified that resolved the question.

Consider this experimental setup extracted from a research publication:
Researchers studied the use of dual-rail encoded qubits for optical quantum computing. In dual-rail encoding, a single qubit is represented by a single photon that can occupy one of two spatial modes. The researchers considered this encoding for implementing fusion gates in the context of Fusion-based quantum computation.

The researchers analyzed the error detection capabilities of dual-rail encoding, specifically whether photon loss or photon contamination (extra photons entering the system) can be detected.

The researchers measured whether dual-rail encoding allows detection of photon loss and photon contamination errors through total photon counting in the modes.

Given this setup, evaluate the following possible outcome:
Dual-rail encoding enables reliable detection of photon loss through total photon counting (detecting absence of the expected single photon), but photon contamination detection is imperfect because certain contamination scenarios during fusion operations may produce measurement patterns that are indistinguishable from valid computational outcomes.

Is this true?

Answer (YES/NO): NO